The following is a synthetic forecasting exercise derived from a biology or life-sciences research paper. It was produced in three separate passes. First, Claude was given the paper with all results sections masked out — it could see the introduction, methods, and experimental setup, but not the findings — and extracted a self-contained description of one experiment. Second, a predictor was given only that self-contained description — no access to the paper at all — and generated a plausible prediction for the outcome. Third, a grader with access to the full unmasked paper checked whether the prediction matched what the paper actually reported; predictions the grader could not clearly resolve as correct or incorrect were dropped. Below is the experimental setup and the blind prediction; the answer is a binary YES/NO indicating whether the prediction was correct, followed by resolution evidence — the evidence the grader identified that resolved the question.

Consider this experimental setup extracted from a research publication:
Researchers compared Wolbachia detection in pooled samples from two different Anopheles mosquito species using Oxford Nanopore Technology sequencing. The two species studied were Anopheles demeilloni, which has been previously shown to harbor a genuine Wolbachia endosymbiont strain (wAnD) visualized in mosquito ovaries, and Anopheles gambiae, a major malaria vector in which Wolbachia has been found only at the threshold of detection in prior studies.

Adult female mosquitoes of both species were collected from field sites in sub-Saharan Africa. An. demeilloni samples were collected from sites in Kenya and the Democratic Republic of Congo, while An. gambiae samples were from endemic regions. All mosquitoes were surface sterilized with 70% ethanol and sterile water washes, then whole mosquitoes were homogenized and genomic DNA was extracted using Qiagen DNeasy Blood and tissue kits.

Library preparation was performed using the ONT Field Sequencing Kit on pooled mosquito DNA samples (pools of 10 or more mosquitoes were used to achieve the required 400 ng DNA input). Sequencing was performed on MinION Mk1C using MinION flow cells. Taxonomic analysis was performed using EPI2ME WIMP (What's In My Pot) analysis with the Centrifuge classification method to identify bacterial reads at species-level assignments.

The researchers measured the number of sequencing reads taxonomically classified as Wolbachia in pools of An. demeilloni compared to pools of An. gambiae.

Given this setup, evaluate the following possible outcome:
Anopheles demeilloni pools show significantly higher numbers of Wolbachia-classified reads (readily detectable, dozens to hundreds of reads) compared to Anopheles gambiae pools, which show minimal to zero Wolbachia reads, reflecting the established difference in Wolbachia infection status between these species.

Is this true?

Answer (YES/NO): YES